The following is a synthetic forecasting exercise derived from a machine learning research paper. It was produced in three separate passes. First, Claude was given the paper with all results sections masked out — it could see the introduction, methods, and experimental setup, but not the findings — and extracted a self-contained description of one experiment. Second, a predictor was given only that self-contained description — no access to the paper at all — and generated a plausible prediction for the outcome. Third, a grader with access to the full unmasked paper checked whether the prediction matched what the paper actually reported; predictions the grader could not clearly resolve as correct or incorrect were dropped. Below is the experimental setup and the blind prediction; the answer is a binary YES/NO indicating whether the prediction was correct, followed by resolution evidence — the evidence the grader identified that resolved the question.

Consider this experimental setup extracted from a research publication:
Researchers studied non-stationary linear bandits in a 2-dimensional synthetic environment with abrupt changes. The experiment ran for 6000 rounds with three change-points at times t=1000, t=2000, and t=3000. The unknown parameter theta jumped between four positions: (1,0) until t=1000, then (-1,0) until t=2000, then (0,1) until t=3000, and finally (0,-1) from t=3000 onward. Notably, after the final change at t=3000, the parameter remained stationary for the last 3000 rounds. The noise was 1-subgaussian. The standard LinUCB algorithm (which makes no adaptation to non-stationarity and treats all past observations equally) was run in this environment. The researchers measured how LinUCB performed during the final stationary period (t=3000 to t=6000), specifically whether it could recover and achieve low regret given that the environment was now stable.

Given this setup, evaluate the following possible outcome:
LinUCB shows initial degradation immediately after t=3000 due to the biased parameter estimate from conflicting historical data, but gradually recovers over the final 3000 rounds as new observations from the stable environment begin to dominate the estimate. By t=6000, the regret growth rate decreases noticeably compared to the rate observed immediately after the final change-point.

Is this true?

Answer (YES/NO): NO